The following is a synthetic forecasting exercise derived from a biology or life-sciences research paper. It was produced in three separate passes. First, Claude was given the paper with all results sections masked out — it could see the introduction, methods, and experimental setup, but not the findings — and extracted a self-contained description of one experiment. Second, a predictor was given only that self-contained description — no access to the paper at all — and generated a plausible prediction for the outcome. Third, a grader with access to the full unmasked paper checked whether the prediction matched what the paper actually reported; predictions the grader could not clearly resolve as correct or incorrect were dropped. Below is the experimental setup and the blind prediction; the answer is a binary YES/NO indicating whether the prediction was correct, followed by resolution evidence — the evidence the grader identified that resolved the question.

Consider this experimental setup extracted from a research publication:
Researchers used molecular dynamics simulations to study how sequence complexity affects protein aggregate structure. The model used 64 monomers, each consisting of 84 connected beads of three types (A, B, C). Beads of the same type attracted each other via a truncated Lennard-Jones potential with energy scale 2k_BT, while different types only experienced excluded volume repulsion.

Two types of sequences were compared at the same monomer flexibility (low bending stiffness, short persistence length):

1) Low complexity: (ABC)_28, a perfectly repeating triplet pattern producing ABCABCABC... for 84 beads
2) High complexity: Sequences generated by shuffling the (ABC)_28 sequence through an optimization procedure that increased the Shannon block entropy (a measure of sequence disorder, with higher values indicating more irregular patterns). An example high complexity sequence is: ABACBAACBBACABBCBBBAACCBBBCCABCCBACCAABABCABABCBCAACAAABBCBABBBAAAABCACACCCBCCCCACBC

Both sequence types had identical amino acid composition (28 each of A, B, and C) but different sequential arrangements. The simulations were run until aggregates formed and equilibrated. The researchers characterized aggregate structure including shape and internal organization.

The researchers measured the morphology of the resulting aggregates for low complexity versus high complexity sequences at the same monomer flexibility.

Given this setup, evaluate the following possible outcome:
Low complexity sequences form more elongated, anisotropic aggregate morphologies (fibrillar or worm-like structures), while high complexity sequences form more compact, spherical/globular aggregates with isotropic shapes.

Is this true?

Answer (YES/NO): NO